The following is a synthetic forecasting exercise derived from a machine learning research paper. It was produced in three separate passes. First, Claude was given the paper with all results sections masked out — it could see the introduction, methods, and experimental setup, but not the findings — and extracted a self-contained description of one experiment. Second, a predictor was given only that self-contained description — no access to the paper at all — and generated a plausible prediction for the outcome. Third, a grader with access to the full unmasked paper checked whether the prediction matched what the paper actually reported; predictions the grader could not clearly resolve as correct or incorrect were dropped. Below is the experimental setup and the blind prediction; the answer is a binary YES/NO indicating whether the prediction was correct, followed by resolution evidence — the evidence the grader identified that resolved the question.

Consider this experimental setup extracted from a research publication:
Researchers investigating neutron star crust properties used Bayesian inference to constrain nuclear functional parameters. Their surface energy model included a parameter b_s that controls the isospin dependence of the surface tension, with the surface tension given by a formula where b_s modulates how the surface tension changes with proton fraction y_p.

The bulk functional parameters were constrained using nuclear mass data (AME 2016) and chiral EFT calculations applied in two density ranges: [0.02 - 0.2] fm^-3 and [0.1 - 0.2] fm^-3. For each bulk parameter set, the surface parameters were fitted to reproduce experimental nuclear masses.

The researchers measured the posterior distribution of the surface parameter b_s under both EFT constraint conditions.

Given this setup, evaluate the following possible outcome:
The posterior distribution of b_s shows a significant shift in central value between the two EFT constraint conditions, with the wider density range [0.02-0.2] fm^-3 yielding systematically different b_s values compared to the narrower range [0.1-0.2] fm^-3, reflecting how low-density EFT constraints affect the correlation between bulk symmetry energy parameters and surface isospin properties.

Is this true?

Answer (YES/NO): NO